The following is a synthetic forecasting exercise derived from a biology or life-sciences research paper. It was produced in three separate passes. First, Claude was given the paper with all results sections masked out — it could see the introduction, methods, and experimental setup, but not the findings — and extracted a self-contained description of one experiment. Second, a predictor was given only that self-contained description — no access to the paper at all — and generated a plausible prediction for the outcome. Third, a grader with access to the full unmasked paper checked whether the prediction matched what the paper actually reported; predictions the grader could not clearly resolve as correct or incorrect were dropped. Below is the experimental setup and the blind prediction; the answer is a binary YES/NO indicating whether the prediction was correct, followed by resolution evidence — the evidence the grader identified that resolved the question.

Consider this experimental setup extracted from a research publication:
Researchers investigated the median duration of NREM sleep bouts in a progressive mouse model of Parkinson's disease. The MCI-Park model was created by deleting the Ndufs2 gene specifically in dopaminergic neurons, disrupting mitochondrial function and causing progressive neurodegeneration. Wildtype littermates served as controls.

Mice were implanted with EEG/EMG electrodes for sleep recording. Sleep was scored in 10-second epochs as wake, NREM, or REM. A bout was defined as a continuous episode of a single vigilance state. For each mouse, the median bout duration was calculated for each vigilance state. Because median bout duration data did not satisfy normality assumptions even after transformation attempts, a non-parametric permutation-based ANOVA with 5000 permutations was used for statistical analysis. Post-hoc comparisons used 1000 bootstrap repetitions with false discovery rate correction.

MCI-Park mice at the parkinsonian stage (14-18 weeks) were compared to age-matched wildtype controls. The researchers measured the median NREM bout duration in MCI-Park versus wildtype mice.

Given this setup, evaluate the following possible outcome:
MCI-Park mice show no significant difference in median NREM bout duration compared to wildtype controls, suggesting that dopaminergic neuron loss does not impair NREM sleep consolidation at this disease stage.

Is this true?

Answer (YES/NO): NO